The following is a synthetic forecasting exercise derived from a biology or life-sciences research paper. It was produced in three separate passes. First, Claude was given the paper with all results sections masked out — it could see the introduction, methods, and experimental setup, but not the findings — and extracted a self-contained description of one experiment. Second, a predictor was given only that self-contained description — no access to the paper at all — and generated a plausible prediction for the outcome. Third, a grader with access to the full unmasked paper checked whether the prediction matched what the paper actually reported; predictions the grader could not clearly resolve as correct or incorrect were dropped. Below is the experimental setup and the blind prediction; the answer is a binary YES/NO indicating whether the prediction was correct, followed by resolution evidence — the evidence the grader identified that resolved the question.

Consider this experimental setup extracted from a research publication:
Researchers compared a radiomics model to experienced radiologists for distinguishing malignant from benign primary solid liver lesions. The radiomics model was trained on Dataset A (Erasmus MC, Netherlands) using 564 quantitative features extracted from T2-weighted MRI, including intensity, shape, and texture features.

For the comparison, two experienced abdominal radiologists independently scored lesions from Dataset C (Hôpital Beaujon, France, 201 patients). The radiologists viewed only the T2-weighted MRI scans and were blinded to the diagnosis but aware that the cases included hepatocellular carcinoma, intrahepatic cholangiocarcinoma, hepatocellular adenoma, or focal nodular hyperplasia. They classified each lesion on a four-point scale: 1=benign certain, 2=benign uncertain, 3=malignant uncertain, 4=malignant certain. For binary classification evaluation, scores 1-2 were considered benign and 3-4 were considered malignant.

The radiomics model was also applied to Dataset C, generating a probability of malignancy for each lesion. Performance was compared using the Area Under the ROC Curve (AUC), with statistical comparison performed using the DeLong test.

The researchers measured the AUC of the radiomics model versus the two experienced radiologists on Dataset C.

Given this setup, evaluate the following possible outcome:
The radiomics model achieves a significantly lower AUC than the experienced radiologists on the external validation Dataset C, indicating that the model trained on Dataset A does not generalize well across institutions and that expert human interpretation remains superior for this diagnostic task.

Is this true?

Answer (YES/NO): NO